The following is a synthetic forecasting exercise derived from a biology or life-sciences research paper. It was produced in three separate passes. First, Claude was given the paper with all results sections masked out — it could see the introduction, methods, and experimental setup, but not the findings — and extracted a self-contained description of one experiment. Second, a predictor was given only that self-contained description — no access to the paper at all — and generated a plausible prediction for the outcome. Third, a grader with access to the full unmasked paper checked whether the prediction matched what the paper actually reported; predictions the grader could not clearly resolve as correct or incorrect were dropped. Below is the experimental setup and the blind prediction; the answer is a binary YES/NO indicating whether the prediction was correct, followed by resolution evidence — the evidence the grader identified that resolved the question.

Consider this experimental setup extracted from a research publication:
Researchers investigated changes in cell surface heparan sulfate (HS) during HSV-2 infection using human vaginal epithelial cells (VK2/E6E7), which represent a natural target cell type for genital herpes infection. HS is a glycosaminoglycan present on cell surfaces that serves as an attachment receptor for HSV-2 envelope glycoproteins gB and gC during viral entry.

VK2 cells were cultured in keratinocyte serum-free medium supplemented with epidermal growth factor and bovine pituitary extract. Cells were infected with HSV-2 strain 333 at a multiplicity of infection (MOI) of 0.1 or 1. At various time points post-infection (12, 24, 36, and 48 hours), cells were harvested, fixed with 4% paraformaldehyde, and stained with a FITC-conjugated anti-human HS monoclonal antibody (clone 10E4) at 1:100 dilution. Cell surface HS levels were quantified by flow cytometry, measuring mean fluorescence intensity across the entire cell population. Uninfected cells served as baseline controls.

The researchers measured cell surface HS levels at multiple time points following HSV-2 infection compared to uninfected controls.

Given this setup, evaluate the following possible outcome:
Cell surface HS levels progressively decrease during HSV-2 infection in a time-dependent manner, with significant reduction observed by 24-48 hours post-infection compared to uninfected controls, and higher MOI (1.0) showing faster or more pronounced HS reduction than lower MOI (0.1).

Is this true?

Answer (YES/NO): NO